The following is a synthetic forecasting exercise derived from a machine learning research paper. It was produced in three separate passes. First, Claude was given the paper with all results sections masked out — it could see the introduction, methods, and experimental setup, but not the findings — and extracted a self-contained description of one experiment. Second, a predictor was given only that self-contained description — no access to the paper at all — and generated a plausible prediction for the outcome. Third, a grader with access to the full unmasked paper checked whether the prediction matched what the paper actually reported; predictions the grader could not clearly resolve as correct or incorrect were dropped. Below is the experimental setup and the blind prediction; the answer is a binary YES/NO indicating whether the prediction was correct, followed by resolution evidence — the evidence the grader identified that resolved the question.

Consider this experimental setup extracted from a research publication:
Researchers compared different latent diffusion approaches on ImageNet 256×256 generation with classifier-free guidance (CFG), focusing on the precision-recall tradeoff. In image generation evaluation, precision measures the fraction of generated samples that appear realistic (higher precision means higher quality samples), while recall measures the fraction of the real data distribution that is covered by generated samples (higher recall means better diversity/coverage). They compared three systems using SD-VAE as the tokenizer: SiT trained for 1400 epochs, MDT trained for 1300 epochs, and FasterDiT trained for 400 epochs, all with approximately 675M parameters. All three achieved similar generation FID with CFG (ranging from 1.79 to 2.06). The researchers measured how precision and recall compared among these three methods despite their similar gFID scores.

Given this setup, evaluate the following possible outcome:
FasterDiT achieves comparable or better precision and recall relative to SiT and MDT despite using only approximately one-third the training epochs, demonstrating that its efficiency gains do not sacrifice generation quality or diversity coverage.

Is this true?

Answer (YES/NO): NO